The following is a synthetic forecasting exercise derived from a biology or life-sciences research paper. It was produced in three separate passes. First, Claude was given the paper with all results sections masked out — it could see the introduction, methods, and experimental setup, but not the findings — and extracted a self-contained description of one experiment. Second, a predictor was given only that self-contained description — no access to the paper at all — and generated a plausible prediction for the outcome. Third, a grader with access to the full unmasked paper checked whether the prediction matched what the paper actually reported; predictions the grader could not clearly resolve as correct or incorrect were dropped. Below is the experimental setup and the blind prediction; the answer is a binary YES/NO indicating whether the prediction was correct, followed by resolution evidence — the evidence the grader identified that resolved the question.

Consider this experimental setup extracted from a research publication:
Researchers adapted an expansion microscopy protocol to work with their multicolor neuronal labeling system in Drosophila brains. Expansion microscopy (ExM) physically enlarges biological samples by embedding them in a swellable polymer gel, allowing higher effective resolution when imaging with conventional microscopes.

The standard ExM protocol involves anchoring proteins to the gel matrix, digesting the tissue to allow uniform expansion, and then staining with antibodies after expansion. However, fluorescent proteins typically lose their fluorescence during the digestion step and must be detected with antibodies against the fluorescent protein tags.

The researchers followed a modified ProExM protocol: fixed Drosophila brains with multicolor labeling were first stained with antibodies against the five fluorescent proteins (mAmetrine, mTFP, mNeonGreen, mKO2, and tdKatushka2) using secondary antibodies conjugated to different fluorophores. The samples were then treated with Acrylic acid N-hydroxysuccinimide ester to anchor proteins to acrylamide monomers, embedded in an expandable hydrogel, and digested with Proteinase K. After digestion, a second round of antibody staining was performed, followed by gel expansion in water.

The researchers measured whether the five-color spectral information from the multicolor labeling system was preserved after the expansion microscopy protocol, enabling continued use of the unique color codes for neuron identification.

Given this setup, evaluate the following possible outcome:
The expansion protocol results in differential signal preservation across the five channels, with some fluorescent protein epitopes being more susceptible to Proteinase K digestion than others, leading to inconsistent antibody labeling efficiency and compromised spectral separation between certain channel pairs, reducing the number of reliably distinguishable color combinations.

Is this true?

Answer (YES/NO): NO